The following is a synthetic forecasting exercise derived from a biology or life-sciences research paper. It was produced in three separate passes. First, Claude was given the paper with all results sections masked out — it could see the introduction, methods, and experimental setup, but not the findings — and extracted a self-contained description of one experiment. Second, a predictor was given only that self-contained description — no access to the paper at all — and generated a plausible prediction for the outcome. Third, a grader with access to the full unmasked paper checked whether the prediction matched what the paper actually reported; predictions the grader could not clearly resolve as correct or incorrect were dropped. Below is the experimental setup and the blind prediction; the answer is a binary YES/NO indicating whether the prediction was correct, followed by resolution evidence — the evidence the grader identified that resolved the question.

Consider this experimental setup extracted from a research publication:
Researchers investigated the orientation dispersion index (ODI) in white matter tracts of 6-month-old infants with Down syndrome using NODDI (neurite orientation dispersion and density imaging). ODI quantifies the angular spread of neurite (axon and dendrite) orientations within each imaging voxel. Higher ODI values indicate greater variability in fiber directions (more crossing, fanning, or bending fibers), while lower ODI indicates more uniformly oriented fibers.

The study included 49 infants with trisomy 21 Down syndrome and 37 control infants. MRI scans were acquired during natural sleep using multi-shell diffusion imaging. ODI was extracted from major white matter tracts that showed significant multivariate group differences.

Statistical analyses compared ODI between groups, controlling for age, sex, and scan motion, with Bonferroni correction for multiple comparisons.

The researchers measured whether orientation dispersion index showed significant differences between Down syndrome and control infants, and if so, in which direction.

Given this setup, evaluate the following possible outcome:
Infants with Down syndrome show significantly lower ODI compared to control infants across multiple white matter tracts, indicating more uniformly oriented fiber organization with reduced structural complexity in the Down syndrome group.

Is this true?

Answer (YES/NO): NO